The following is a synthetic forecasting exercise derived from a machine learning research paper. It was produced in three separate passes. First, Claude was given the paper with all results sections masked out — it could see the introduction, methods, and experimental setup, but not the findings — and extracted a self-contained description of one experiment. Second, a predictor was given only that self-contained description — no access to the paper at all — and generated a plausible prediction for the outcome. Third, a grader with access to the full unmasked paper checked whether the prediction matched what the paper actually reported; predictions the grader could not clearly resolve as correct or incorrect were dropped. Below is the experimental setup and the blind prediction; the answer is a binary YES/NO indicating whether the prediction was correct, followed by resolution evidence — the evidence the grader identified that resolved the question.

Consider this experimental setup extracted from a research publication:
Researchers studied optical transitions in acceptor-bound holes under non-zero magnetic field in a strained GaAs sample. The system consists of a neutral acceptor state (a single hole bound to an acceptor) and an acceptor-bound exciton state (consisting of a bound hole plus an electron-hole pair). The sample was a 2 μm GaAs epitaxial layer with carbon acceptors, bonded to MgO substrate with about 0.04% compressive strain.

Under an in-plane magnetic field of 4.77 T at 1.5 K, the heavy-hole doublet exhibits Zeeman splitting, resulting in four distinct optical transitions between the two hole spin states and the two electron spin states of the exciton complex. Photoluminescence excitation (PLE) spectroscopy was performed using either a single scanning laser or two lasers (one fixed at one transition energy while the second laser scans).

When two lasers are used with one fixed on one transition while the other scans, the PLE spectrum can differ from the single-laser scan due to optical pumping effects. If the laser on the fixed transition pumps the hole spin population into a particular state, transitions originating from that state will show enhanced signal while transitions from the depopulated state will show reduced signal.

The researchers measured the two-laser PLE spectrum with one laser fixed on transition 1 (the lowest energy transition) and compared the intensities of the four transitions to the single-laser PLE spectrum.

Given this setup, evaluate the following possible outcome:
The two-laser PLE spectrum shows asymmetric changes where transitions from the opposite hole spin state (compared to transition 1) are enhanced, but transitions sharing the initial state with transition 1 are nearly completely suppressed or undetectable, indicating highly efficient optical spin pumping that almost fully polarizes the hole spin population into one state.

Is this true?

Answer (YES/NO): NO